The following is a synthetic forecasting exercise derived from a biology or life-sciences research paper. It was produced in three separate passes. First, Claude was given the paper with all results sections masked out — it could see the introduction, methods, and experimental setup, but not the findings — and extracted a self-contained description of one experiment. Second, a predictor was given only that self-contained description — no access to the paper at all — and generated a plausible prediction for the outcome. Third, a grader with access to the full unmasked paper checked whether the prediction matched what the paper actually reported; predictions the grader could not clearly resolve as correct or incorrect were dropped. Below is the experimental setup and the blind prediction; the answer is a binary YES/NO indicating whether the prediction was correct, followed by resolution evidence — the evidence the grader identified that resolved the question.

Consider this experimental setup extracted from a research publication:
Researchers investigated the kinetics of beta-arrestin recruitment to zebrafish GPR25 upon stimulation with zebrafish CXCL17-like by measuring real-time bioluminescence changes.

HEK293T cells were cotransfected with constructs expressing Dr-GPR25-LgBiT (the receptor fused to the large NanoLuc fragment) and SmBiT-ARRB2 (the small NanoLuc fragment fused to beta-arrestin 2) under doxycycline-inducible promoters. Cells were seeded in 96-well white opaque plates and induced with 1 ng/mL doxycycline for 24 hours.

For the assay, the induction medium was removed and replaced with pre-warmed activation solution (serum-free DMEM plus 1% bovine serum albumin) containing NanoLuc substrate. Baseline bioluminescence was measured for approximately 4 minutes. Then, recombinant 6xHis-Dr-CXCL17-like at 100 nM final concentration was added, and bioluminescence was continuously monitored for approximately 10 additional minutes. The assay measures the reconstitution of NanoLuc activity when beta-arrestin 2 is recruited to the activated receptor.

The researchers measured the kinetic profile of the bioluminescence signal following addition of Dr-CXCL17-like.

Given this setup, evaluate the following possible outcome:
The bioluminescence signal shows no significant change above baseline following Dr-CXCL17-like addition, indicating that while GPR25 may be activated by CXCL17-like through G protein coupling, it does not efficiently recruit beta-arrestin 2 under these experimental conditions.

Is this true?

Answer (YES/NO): NO